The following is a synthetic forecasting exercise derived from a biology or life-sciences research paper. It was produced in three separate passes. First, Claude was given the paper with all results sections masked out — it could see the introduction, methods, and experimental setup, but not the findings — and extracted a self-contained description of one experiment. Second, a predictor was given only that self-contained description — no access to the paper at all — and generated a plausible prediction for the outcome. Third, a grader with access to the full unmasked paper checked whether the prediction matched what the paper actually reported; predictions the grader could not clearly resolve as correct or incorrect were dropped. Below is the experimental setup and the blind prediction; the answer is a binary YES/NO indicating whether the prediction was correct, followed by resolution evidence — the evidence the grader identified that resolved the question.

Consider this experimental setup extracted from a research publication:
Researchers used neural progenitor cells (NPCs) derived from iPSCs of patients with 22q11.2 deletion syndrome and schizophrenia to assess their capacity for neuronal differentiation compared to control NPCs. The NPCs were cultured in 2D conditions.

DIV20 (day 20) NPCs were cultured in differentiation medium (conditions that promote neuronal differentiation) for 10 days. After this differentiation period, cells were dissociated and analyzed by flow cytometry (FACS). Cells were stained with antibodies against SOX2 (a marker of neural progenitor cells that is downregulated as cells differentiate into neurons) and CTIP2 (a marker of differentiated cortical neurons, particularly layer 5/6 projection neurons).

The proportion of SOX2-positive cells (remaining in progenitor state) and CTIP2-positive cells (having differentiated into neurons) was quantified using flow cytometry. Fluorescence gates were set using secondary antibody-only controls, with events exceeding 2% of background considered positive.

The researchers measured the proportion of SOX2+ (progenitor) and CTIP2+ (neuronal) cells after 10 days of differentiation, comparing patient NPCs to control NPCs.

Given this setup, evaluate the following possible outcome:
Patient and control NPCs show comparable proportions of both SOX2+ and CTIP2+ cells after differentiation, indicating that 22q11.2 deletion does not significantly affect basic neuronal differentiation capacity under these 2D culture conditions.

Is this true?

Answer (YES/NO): NO